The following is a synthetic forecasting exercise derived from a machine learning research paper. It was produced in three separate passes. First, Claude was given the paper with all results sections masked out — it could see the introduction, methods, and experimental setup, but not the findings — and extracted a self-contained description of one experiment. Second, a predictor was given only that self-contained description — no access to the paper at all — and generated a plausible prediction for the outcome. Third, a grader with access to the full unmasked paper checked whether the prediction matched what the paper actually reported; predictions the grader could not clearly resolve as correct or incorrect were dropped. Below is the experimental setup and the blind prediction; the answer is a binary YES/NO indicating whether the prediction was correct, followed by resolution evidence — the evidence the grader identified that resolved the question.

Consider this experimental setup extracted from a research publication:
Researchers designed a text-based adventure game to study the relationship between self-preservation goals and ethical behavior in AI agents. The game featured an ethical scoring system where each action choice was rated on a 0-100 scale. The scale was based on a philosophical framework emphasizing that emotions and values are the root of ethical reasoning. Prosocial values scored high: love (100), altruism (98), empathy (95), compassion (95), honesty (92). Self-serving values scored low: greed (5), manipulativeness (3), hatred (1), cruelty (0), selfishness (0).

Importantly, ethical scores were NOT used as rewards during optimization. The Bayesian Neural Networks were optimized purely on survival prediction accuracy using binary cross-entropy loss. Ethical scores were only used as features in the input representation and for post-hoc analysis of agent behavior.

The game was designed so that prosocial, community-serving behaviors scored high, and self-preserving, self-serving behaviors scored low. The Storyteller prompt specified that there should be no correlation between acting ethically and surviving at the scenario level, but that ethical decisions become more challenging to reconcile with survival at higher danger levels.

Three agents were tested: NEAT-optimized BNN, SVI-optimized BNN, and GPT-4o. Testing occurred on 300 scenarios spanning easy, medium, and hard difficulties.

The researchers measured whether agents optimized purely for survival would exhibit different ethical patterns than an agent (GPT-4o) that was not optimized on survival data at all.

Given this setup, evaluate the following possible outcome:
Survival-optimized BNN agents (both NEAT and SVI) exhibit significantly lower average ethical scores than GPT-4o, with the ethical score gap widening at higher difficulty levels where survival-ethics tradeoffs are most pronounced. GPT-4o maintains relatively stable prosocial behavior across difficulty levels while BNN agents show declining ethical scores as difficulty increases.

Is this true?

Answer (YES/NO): NO